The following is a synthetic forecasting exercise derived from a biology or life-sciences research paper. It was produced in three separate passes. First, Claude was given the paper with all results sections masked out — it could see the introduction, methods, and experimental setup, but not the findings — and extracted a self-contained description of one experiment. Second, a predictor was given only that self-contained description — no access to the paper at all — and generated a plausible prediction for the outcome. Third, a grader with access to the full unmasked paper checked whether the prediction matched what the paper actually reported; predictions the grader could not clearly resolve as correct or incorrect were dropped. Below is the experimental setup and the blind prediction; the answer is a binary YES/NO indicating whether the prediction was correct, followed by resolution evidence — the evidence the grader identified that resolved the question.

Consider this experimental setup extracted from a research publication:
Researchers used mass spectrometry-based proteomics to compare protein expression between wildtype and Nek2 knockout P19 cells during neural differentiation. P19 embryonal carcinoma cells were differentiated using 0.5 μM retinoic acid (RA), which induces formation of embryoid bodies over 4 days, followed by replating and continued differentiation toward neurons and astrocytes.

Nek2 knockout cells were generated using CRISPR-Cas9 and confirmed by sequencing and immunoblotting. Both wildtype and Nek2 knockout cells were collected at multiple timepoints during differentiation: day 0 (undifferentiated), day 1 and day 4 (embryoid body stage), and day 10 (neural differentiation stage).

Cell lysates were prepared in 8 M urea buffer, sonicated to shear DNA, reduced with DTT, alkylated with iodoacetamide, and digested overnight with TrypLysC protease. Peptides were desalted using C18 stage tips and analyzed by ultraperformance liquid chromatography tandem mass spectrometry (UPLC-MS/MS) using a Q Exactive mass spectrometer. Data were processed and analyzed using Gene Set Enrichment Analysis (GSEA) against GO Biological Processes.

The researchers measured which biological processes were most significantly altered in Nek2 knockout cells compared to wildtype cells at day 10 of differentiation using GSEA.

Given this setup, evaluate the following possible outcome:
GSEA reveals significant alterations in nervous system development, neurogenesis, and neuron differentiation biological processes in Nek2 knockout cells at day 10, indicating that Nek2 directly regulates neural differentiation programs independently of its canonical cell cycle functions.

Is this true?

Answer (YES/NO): NO